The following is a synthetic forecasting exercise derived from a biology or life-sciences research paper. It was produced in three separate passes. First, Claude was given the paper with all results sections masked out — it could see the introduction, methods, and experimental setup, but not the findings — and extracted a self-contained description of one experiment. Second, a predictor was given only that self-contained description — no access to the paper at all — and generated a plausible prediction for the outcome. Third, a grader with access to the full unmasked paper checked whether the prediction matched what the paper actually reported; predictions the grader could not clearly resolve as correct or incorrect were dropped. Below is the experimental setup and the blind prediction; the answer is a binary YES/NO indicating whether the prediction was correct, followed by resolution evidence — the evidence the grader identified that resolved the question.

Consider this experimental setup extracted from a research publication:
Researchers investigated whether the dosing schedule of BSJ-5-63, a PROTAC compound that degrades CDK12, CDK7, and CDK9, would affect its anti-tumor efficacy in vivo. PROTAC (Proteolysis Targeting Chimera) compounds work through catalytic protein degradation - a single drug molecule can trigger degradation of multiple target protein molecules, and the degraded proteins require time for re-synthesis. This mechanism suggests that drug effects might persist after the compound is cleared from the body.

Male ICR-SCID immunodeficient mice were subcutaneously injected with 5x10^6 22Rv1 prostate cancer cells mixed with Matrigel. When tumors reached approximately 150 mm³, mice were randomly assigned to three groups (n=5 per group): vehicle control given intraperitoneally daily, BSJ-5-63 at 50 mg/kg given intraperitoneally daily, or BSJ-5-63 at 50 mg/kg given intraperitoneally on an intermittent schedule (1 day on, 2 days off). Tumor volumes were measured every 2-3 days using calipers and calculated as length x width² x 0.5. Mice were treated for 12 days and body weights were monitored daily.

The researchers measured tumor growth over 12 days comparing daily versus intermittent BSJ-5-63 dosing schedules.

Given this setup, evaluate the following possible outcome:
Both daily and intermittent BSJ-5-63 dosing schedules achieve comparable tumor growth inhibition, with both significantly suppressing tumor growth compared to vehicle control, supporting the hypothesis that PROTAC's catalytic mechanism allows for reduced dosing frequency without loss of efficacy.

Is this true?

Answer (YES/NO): YES